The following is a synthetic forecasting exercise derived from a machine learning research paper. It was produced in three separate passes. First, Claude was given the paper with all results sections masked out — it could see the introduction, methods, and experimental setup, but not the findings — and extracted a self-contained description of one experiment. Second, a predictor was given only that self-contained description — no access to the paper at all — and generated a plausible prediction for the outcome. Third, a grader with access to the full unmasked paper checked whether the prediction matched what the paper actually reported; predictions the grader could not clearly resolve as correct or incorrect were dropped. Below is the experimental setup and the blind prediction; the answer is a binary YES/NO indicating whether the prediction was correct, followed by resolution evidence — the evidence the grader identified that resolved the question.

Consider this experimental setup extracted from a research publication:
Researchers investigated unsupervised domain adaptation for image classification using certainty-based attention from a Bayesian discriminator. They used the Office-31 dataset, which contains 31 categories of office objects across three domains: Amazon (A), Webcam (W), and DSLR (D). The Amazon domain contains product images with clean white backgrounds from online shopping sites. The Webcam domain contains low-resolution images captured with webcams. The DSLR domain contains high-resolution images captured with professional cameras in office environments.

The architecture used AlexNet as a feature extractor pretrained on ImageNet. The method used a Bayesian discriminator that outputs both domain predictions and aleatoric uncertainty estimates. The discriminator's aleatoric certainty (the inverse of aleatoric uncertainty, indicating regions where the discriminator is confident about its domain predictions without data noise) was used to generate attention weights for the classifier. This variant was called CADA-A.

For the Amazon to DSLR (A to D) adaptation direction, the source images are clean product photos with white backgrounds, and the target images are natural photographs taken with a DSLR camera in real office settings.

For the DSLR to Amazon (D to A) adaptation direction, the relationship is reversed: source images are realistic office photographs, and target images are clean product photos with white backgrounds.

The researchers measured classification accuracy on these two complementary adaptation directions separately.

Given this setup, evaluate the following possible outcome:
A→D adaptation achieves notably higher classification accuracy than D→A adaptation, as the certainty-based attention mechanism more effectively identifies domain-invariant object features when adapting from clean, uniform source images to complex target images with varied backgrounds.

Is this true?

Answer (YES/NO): YES